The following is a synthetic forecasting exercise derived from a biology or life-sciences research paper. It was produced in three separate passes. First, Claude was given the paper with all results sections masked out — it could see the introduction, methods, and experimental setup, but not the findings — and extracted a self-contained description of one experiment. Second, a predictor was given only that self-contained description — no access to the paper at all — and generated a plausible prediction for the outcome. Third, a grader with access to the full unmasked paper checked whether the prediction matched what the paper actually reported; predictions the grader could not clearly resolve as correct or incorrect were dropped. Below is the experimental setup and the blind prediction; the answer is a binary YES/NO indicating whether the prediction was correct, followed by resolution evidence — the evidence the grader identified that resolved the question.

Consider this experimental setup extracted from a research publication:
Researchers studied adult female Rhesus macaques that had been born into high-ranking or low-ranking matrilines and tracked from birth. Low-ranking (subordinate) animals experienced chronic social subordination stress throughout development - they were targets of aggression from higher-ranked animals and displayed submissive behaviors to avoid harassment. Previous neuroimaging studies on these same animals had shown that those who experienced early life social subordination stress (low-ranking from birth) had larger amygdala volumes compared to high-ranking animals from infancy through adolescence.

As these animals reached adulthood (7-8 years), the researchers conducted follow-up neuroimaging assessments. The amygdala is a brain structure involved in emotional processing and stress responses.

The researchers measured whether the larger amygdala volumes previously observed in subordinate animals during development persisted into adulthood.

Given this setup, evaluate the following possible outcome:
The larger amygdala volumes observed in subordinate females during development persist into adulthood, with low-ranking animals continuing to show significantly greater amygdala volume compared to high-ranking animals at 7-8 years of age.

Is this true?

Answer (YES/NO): YES